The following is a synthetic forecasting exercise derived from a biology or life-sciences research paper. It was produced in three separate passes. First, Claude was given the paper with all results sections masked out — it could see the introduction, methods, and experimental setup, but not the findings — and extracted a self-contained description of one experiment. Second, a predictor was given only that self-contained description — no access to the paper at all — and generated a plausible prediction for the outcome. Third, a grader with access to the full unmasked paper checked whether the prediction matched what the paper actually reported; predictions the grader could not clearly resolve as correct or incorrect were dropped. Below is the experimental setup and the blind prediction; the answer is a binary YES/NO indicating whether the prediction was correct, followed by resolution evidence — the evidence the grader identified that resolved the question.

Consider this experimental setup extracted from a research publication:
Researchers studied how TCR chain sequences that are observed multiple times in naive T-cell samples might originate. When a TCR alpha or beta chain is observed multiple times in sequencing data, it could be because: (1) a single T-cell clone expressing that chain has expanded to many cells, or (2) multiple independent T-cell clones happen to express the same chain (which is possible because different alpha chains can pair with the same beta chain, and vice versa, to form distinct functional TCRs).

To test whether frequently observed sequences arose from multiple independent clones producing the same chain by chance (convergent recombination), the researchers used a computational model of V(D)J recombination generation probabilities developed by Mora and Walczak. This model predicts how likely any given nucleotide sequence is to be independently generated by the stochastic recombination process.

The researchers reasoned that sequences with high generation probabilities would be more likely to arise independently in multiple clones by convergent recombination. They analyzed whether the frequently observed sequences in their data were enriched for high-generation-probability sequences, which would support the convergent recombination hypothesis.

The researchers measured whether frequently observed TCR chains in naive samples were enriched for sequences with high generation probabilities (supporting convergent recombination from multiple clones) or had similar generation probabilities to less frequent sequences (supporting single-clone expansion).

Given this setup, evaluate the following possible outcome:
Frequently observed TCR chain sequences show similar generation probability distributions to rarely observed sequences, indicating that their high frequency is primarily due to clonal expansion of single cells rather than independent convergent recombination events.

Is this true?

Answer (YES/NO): NO